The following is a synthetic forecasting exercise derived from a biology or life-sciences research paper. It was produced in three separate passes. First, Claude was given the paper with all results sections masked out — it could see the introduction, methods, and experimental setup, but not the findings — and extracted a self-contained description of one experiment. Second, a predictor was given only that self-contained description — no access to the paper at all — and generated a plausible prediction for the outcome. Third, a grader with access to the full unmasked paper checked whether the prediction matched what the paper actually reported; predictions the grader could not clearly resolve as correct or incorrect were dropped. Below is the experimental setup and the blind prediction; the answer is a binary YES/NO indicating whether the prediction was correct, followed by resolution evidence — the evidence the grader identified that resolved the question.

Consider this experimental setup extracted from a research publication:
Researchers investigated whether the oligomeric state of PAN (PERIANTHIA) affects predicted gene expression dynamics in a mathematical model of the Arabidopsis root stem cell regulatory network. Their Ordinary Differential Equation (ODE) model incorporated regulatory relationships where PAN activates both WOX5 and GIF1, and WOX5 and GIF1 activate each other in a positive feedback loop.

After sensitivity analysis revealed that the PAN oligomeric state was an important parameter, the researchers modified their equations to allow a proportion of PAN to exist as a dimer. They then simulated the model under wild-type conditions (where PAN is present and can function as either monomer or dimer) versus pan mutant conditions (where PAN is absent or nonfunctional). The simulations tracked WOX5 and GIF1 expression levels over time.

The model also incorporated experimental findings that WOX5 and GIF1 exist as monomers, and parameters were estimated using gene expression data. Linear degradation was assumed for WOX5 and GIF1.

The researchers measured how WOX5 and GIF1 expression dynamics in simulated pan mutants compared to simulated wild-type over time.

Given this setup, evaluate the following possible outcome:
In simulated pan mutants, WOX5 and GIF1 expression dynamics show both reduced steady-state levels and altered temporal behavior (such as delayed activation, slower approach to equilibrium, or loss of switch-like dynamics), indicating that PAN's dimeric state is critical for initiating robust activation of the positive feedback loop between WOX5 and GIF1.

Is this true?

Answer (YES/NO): NO